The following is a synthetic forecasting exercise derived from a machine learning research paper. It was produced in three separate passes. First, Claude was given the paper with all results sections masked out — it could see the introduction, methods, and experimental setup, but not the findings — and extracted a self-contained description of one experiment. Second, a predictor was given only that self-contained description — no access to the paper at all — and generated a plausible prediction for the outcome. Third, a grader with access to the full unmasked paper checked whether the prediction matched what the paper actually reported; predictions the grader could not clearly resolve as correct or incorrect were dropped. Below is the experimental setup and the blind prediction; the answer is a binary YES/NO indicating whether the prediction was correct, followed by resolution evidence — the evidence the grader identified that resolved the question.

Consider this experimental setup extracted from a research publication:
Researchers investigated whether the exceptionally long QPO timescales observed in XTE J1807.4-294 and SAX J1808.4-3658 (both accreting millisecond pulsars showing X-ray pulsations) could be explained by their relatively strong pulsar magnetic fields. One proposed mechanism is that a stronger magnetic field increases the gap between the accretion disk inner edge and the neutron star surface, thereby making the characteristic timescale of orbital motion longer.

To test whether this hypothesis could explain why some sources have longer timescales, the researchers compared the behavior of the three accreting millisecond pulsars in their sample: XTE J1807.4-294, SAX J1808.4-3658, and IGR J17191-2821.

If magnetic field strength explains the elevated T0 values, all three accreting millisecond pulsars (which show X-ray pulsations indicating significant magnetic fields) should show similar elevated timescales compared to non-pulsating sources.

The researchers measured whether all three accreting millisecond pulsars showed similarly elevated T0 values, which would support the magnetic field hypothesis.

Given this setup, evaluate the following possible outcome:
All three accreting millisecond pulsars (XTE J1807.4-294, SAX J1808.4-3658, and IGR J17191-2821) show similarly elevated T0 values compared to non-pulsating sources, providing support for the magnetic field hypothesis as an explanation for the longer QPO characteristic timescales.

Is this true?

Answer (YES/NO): NO